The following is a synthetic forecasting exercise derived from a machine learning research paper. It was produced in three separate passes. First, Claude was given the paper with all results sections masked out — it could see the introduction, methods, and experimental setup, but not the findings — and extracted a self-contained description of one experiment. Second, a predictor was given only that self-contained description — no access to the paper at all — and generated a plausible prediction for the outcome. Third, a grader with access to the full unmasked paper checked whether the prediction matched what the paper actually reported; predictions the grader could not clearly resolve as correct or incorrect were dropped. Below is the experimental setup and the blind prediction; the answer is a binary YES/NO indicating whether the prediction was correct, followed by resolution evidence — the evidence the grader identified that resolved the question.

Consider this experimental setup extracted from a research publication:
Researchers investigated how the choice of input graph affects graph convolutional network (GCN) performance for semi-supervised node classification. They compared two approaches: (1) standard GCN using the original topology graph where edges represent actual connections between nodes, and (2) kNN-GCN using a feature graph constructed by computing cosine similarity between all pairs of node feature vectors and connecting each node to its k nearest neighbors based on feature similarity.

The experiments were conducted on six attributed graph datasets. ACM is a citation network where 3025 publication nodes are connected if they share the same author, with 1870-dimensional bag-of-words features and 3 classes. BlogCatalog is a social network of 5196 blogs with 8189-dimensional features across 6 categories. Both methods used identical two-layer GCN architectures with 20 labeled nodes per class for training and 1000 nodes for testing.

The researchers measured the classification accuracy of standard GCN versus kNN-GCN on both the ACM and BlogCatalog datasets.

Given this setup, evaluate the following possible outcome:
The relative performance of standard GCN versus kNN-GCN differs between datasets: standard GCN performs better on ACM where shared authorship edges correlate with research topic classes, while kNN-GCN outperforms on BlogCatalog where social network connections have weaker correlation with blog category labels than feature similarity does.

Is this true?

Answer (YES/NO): YES